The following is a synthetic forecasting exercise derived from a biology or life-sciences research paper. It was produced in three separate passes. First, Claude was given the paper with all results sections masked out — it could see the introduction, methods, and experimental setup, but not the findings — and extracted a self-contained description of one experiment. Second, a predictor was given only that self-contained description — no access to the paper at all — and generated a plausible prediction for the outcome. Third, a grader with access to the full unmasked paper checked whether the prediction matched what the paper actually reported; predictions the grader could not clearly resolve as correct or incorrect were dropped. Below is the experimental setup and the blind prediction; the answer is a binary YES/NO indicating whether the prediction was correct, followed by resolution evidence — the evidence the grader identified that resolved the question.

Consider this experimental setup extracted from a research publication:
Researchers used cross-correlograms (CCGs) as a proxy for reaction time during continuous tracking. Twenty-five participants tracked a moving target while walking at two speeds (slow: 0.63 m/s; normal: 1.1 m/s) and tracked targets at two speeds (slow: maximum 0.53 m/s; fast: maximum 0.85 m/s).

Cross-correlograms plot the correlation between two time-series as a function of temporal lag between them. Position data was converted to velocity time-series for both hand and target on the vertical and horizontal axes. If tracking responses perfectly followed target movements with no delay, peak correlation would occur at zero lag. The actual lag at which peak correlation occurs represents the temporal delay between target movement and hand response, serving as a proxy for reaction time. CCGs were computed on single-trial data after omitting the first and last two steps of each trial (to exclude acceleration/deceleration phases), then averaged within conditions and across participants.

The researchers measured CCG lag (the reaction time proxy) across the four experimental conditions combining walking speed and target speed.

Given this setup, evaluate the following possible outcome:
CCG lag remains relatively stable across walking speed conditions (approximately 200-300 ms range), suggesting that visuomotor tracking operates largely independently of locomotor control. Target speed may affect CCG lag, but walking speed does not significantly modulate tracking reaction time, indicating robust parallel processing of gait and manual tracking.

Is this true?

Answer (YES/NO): NO